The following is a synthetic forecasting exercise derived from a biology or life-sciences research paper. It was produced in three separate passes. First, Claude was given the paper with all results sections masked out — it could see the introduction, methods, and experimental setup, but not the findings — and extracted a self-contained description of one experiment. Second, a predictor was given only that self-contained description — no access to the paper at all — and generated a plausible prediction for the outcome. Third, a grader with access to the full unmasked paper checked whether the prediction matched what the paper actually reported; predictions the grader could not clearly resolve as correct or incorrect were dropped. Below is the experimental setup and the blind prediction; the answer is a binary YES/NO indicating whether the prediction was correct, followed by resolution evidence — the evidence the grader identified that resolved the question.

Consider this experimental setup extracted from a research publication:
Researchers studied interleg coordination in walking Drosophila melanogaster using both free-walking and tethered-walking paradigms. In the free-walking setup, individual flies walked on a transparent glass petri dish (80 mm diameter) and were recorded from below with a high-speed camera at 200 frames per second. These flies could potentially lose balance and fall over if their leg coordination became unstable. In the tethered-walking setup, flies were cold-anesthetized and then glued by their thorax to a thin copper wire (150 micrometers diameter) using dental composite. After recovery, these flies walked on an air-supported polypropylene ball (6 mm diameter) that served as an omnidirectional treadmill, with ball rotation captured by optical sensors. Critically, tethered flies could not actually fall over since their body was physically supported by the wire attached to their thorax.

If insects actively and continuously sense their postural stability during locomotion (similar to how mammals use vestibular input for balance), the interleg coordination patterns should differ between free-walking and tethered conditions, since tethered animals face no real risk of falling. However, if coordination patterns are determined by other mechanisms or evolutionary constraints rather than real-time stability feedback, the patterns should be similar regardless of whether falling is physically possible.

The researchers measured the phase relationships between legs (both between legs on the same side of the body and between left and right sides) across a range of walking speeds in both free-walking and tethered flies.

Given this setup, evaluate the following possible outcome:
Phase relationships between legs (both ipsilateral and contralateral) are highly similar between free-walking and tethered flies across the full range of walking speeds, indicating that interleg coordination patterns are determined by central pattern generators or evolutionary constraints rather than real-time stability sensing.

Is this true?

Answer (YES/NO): YES